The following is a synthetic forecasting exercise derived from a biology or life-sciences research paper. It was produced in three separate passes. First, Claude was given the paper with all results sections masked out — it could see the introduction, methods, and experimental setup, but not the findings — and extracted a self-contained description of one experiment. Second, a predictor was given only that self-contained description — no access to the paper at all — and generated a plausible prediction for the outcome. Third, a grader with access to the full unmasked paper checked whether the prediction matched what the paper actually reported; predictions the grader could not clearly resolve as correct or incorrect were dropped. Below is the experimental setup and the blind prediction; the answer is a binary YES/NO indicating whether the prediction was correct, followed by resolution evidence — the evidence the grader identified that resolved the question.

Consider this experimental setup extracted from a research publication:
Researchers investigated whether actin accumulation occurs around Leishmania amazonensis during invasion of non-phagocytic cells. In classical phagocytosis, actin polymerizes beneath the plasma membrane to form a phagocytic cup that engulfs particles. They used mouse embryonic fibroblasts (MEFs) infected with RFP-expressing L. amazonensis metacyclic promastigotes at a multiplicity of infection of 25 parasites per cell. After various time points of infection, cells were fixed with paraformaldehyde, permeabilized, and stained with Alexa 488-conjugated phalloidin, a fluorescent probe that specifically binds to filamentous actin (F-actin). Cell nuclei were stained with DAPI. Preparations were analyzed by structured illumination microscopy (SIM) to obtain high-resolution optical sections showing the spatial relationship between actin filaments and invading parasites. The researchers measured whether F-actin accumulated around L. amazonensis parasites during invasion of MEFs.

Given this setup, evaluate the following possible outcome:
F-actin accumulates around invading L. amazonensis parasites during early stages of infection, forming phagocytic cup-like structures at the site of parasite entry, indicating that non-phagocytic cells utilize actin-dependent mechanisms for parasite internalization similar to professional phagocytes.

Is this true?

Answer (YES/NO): NO